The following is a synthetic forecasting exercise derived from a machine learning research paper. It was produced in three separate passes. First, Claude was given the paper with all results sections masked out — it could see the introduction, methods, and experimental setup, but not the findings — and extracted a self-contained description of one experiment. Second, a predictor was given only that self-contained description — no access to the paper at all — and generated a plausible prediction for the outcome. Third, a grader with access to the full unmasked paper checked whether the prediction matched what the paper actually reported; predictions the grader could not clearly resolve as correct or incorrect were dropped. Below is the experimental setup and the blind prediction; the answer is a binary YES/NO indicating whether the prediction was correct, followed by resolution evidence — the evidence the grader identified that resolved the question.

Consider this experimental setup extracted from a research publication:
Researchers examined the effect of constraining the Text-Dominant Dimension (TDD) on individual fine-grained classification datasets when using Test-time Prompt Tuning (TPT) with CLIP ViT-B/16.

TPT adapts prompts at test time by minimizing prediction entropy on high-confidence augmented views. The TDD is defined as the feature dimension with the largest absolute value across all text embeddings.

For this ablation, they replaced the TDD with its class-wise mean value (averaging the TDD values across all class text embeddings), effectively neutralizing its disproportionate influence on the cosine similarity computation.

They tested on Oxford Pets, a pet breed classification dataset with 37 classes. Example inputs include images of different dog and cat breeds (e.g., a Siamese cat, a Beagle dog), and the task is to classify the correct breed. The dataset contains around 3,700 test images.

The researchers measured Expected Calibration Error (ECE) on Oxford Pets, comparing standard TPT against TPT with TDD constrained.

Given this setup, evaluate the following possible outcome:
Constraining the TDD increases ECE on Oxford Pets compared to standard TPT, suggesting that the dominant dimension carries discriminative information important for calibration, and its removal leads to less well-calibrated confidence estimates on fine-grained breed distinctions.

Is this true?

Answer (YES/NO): NO